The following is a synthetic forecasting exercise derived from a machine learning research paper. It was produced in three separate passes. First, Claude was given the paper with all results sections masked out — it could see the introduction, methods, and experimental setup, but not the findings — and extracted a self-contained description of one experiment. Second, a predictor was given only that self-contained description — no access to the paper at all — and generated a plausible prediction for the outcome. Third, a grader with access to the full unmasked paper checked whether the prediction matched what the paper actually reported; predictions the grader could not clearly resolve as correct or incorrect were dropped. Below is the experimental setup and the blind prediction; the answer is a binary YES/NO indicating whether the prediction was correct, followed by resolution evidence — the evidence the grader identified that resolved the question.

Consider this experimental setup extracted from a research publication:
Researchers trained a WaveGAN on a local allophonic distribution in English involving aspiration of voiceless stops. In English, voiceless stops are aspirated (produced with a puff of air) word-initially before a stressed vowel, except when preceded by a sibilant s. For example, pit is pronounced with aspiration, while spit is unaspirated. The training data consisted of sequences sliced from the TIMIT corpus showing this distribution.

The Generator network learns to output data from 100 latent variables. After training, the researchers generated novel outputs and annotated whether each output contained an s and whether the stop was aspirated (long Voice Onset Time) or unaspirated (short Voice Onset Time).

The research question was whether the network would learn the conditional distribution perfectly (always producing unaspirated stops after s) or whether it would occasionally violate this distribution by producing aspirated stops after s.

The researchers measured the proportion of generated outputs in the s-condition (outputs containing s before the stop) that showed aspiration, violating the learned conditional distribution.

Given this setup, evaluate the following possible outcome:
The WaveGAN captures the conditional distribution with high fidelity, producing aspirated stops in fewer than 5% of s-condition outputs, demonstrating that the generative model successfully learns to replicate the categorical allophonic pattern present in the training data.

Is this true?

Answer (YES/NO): NO